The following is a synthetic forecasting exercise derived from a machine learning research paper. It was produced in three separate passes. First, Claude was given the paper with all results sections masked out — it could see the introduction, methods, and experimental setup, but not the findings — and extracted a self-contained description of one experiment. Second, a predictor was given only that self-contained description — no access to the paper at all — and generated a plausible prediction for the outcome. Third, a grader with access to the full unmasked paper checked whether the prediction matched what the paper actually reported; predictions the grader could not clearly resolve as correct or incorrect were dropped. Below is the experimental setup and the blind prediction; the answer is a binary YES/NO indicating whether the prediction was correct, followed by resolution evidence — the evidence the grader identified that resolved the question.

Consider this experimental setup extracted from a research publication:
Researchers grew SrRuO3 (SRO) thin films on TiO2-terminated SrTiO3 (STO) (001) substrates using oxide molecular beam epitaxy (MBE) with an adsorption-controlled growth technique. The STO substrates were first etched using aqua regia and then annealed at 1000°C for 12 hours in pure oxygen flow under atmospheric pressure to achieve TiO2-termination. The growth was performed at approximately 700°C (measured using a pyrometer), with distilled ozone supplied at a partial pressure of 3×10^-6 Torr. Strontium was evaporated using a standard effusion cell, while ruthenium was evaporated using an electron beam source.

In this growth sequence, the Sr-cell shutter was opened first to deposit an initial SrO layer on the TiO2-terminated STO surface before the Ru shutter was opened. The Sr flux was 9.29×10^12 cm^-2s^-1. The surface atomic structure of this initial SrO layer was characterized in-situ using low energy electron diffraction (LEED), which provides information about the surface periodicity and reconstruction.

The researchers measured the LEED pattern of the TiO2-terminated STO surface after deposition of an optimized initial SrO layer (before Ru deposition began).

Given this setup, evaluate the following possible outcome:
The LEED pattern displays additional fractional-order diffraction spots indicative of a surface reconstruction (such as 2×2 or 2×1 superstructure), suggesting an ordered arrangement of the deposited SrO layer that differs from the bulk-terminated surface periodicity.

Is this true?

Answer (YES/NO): YES